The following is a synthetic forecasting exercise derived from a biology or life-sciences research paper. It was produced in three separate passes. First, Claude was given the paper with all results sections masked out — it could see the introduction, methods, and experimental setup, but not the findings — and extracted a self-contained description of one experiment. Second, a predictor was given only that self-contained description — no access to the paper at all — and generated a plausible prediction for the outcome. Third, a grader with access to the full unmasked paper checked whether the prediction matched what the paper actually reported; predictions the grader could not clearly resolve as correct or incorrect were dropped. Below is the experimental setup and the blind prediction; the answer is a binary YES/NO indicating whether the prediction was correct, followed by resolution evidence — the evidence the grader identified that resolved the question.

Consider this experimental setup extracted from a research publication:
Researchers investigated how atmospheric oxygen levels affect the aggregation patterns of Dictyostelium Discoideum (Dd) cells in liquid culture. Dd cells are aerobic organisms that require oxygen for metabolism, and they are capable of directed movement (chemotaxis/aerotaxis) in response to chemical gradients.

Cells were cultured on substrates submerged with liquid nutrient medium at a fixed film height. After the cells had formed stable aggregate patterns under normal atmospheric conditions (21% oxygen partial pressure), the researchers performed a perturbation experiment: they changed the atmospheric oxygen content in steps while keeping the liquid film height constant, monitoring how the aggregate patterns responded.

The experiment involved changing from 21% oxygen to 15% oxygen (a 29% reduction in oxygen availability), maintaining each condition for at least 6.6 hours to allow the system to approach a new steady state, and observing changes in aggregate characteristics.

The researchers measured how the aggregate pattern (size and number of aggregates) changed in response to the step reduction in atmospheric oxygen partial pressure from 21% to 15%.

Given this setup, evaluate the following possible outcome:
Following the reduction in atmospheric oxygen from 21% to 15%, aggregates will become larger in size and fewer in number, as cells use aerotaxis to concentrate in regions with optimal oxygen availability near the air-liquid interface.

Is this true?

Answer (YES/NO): NO